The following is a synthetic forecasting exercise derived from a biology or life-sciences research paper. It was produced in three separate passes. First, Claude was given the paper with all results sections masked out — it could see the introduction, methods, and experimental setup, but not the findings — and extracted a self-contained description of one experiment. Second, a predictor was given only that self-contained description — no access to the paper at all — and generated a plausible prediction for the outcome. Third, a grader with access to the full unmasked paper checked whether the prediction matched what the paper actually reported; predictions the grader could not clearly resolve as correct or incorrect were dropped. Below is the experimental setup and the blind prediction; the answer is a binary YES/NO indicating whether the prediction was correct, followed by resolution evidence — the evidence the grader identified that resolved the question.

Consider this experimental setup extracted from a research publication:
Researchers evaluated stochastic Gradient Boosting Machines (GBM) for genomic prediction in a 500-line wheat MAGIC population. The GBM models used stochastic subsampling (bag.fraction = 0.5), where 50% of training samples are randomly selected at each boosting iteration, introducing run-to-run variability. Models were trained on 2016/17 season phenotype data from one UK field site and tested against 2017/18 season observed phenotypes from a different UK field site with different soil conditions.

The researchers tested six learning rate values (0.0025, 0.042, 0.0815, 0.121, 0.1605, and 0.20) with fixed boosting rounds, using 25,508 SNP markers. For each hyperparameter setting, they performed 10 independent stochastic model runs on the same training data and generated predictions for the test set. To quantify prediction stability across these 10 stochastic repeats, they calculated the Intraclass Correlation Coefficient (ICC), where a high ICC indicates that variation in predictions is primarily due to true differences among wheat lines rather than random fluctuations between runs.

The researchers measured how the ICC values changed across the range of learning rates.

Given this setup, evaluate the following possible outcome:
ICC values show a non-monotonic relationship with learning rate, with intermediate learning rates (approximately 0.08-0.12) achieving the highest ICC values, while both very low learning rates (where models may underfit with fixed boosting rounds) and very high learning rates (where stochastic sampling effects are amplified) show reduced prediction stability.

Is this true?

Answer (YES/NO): NO